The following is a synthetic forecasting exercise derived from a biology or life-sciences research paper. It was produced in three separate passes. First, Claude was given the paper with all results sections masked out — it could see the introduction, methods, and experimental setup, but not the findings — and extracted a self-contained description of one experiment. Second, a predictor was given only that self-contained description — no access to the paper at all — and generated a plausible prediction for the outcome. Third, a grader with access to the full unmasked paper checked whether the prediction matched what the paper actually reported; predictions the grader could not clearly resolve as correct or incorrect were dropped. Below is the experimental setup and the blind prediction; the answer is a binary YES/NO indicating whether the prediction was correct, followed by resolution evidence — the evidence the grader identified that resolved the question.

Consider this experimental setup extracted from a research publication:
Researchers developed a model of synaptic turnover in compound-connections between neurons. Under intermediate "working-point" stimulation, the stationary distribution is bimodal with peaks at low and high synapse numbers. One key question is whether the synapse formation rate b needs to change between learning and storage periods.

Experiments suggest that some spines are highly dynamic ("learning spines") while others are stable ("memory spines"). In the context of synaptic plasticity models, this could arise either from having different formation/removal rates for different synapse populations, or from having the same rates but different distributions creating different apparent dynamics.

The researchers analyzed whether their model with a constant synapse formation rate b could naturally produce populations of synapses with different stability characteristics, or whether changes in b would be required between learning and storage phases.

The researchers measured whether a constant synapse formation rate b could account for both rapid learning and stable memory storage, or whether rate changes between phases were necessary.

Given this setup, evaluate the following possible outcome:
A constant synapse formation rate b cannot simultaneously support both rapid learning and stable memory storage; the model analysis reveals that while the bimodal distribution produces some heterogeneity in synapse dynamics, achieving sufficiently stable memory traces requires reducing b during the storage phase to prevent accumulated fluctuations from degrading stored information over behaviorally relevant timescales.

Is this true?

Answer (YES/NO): NO